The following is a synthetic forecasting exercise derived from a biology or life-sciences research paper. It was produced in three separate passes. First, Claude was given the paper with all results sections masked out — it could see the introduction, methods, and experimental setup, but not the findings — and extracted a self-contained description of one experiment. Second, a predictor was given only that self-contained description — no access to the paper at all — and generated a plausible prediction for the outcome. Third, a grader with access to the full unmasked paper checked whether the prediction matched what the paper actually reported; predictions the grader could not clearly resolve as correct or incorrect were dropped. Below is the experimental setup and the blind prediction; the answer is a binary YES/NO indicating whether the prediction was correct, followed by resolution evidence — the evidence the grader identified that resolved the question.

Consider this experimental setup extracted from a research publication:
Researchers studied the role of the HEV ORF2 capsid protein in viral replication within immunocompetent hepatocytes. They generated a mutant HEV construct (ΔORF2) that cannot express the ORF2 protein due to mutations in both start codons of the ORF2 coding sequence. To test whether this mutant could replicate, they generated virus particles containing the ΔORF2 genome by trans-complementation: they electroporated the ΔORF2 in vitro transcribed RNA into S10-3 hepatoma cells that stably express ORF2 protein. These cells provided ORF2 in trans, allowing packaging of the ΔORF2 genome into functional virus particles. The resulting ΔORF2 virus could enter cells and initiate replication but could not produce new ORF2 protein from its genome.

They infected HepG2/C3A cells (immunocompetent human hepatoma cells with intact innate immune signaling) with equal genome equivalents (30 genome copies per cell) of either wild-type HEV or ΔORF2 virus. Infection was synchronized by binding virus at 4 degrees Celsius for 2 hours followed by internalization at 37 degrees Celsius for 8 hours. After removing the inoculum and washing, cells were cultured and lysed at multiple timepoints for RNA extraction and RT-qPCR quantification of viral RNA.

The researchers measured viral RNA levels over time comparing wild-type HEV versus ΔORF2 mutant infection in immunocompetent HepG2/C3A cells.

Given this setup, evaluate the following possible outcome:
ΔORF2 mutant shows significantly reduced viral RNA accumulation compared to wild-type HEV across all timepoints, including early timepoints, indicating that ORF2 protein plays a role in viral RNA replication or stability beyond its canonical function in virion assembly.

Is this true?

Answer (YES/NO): NO